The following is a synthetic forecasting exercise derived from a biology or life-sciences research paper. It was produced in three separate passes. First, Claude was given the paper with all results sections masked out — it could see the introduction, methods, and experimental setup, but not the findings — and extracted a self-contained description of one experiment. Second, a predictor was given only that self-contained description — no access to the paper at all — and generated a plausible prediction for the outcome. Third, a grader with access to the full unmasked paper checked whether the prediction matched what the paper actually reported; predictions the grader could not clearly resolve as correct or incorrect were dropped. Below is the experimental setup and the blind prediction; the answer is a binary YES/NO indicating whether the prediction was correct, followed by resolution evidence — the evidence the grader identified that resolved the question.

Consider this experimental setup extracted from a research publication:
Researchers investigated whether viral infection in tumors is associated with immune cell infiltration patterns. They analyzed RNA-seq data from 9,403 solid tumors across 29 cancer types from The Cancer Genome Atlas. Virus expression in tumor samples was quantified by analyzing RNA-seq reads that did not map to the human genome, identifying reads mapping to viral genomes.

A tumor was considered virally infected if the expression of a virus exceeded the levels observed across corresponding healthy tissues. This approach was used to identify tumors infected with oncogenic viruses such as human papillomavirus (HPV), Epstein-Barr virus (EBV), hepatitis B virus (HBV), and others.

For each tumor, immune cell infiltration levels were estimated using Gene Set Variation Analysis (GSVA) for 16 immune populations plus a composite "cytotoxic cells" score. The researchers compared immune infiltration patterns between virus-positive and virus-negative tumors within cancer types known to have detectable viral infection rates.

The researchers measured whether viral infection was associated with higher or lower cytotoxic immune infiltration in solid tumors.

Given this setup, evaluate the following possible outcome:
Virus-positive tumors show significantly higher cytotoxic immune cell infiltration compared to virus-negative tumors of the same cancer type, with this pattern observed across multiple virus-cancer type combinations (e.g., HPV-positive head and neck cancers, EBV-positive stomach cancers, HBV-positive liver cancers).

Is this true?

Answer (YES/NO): NO